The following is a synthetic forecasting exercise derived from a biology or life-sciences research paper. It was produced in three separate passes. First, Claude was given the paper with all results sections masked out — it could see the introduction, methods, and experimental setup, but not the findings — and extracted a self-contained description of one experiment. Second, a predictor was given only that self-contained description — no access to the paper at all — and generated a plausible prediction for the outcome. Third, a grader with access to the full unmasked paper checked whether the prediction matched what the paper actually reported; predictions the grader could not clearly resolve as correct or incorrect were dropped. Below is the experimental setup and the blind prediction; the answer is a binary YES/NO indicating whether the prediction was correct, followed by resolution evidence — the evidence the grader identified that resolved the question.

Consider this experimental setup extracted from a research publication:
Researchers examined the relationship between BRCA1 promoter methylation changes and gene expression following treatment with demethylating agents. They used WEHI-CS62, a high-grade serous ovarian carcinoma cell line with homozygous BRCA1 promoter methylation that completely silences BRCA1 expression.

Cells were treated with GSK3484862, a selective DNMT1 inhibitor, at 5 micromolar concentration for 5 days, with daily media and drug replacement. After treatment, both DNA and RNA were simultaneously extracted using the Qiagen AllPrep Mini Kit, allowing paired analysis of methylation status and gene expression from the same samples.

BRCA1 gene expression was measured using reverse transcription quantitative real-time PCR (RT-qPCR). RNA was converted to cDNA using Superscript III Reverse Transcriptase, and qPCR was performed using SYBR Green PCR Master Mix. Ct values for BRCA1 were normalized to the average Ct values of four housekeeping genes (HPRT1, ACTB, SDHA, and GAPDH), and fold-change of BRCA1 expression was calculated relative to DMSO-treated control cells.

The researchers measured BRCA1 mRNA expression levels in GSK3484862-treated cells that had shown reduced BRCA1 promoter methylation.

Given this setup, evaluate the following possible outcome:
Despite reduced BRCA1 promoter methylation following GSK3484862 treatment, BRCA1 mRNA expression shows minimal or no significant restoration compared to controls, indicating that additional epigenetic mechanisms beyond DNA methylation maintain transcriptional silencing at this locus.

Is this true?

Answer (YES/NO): NO